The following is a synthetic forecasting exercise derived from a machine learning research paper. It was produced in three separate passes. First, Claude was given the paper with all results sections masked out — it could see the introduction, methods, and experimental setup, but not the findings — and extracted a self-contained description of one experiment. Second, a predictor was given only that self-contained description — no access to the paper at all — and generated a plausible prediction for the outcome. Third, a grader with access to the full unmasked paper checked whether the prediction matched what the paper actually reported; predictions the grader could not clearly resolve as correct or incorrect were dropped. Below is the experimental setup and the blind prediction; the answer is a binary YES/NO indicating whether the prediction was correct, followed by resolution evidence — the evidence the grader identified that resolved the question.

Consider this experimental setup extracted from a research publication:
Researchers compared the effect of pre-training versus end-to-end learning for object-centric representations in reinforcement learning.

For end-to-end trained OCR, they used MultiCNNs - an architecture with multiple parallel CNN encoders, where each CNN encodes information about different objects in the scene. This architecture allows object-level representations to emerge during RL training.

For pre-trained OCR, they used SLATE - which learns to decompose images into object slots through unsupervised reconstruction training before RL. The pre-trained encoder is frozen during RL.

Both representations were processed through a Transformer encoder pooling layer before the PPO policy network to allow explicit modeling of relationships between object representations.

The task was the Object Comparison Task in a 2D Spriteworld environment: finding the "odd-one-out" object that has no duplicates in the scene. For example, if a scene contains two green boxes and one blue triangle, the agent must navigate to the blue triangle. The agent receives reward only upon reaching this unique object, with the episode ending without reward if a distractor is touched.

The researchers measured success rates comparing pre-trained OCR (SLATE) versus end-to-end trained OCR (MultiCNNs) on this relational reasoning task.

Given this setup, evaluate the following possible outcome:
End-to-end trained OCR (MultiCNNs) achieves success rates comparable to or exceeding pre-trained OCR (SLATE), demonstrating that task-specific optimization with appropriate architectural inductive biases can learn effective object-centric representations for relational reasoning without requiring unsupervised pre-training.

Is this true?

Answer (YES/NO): NO